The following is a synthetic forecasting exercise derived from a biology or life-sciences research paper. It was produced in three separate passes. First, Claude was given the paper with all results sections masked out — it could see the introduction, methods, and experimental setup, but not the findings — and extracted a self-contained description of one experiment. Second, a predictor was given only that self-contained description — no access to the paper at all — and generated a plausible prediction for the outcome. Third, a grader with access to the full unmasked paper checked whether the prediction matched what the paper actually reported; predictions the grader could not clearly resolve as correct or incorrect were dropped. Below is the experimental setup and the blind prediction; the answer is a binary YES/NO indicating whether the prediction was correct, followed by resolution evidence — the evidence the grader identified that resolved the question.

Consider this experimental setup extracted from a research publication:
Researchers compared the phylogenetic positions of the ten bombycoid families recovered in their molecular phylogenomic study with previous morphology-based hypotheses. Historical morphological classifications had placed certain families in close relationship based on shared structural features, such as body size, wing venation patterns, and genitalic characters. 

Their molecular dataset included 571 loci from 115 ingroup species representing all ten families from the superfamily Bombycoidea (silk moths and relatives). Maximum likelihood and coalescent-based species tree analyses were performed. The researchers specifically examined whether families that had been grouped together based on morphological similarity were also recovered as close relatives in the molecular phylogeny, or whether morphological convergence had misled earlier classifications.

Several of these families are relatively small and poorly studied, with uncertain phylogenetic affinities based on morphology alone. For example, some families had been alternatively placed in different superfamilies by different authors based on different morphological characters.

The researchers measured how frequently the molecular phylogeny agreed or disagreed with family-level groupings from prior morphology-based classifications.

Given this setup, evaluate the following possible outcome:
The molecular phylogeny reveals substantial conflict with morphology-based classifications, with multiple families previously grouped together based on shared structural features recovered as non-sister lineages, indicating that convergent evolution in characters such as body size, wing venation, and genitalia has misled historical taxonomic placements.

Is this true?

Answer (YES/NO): YES